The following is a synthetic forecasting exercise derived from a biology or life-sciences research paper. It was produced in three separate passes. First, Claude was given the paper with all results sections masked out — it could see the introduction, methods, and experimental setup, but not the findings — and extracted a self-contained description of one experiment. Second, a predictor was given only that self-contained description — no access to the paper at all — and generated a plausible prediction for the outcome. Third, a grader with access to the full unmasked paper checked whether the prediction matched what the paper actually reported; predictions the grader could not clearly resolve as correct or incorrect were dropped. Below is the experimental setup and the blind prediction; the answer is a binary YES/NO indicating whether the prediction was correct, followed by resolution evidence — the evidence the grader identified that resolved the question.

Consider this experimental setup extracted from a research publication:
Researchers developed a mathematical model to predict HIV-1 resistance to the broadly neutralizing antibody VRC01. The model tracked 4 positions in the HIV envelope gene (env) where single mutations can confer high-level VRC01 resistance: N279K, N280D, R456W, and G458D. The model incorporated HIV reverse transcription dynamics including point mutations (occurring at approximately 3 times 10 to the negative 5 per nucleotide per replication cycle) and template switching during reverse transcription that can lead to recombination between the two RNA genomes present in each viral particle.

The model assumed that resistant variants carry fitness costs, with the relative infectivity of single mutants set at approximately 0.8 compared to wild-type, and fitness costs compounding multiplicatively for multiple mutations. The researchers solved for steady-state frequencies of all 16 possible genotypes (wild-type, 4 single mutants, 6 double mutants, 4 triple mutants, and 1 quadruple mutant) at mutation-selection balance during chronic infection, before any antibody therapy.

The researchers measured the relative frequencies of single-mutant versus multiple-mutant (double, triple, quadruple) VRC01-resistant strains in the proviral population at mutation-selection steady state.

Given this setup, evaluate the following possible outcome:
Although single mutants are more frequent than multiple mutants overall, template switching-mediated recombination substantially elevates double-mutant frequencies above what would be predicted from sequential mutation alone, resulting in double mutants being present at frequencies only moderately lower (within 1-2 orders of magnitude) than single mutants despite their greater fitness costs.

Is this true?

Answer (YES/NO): NO